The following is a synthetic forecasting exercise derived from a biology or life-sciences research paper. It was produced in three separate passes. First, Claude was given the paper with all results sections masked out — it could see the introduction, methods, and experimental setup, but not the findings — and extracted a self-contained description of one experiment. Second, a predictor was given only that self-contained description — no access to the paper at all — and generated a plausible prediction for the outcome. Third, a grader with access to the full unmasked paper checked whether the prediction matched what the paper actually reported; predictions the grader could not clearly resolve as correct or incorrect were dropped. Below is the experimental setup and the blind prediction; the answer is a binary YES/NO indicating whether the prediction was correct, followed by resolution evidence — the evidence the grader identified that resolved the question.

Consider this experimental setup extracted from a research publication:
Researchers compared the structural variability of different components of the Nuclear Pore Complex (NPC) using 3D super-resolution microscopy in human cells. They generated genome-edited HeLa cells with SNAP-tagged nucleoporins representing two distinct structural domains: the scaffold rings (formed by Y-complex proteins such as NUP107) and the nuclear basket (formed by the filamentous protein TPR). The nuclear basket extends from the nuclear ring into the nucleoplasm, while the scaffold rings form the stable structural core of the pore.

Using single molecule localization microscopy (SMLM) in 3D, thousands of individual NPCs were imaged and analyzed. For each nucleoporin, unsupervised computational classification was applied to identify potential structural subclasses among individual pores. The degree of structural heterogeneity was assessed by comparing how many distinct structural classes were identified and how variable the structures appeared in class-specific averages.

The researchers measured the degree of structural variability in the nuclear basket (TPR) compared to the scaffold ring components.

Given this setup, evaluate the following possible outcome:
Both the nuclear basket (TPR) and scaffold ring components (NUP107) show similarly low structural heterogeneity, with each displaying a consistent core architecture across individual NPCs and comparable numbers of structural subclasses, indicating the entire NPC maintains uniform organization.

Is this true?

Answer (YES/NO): NO